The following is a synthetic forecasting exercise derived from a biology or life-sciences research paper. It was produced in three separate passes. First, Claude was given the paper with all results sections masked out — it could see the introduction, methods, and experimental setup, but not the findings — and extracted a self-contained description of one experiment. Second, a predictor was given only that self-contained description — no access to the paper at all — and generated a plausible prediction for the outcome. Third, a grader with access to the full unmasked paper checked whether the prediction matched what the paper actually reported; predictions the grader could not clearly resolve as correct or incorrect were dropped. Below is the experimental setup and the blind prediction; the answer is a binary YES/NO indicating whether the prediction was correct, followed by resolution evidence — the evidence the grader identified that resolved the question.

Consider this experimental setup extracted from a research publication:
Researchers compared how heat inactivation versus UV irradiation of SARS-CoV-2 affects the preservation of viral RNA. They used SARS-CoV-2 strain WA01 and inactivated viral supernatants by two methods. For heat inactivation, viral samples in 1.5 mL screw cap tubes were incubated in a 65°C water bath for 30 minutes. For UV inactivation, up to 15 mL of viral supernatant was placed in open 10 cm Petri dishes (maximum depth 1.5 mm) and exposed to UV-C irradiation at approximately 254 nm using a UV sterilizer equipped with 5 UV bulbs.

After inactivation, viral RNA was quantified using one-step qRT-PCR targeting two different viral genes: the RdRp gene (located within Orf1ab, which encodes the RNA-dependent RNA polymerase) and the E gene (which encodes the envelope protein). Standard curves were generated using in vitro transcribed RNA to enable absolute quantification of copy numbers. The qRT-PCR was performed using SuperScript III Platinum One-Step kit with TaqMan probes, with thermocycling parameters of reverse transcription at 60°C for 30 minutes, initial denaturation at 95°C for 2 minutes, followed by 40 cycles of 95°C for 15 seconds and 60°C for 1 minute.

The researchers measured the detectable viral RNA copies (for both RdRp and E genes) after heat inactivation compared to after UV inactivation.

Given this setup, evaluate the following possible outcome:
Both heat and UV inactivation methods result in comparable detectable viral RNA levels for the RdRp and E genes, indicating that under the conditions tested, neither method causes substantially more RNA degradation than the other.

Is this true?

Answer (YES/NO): NO